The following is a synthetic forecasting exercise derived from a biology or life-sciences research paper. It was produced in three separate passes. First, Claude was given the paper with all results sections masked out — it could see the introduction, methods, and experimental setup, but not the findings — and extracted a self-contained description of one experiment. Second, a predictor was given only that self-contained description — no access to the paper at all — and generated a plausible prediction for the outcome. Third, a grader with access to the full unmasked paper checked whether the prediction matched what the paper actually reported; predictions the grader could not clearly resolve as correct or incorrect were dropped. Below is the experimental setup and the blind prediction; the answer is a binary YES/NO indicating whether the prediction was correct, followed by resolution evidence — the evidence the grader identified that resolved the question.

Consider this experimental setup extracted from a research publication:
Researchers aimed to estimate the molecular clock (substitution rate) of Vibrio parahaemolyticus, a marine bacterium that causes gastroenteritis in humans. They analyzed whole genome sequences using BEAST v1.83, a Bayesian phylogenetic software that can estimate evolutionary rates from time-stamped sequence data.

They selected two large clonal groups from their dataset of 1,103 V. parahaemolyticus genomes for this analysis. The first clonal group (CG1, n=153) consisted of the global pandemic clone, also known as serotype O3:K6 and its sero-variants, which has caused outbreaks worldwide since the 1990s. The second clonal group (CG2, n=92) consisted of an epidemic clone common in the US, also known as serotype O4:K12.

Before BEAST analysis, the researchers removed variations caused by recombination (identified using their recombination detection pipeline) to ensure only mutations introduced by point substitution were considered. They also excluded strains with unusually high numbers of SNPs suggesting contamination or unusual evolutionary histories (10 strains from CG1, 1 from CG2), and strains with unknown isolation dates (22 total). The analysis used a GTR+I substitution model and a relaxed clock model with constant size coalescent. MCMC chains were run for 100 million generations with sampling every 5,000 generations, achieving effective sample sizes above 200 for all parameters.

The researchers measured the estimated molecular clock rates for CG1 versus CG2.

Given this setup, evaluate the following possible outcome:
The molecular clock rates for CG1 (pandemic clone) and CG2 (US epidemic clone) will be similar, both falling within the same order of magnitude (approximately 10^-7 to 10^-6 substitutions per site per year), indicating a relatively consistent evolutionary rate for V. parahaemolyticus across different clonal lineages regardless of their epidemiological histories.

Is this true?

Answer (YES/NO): YES